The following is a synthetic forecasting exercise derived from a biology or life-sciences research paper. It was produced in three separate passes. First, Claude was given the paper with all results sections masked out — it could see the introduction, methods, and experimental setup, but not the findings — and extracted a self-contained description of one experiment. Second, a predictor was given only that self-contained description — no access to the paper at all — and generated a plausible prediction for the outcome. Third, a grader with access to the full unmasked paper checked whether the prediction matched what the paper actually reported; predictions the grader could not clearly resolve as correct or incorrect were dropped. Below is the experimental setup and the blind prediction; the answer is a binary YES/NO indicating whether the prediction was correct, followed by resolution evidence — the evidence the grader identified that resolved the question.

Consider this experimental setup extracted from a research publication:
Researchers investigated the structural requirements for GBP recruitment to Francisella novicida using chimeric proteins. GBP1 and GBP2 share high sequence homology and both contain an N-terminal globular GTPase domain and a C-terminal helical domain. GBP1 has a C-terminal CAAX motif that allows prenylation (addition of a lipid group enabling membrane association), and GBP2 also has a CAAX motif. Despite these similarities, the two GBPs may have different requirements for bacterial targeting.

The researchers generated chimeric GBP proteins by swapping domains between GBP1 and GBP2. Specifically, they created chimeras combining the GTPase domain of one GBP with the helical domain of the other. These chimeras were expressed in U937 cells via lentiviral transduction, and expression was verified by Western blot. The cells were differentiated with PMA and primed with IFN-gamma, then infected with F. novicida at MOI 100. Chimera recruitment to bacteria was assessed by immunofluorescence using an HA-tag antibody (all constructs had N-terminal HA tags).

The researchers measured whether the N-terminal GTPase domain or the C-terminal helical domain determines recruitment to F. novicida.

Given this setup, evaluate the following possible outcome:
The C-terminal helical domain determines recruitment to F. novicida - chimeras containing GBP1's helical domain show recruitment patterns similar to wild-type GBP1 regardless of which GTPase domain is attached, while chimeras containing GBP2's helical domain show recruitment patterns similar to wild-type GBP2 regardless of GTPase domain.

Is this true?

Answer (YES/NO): NO